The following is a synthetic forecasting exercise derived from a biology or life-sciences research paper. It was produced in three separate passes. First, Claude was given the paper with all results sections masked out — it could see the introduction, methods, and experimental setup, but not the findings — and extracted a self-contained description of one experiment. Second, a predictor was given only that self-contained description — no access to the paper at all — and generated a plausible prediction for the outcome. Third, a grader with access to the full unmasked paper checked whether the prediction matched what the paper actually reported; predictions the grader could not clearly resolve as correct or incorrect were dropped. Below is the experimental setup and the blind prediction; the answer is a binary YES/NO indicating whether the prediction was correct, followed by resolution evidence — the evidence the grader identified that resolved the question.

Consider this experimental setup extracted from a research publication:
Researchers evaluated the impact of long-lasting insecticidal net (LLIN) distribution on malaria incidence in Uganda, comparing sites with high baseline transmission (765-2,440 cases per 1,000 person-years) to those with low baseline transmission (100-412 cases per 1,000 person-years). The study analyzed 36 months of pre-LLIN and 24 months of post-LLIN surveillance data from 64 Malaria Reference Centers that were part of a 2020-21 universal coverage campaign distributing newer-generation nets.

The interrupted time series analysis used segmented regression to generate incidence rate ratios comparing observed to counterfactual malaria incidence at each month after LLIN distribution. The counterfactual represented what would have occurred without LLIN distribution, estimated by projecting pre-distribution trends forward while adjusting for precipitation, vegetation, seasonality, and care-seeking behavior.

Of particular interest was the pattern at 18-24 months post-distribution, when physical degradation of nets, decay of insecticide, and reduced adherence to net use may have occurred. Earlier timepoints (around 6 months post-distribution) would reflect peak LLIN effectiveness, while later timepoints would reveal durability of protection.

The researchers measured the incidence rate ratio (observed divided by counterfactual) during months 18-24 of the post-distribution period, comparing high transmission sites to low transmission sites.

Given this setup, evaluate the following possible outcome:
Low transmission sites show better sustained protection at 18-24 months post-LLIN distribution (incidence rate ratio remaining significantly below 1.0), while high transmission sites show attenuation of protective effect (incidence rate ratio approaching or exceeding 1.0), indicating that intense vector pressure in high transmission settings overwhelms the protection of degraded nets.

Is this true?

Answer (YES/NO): NO